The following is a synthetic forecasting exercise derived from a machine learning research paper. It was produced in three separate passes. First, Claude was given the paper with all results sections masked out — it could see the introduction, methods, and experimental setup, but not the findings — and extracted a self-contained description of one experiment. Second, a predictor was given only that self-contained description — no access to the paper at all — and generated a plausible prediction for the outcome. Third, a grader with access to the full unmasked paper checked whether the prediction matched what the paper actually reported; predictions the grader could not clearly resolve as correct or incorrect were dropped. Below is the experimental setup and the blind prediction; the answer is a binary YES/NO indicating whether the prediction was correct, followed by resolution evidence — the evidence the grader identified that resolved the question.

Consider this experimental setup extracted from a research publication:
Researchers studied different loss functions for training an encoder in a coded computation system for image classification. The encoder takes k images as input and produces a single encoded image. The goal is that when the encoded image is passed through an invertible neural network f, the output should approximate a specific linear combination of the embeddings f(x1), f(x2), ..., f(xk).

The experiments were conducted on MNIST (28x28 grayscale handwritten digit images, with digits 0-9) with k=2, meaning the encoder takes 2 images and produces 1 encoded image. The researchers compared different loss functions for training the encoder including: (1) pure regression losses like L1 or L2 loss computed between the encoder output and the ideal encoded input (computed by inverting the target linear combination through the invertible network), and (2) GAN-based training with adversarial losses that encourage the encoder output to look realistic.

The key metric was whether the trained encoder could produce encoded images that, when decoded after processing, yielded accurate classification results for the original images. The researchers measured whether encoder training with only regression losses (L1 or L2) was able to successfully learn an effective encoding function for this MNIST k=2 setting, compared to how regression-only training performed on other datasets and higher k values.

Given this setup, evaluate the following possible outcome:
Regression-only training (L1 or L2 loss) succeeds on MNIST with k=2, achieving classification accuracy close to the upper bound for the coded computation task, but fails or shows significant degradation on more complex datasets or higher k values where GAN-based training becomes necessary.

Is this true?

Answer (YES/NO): NO